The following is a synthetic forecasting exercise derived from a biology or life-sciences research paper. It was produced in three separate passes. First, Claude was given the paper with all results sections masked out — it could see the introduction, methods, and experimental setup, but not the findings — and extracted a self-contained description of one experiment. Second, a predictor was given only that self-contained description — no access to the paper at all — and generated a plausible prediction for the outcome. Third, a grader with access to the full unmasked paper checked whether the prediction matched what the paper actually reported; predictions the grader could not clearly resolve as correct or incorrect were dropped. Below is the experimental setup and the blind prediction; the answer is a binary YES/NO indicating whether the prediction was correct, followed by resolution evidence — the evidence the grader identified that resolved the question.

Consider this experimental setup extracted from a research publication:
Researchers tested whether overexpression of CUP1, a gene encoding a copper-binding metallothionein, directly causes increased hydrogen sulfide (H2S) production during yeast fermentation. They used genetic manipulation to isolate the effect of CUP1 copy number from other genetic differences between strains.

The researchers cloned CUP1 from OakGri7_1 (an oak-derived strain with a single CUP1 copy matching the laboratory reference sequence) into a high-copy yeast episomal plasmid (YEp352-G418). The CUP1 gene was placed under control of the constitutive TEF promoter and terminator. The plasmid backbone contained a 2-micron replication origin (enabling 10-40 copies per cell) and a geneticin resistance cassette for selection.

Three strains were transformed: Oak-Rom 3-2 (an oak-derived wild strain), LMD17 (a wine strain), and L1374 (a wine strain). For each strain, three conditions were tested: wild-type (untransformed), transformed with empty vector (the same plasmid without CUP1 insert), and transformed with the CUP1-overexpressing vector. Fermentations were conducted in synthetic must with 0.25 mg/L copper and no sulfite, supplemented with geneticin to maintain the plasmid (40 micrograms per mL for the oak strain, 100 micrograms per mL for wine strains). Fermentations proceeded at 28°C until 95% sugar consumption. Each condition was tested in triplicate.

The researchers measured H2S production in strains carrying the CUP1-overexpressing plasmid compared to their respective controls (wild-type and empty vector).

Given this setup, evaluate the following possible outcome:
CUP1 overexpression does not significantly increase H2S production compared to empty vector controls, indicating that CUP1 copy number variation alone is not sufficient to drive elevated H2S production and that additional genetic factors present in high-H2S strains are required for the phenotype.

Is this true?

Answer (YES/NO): NO